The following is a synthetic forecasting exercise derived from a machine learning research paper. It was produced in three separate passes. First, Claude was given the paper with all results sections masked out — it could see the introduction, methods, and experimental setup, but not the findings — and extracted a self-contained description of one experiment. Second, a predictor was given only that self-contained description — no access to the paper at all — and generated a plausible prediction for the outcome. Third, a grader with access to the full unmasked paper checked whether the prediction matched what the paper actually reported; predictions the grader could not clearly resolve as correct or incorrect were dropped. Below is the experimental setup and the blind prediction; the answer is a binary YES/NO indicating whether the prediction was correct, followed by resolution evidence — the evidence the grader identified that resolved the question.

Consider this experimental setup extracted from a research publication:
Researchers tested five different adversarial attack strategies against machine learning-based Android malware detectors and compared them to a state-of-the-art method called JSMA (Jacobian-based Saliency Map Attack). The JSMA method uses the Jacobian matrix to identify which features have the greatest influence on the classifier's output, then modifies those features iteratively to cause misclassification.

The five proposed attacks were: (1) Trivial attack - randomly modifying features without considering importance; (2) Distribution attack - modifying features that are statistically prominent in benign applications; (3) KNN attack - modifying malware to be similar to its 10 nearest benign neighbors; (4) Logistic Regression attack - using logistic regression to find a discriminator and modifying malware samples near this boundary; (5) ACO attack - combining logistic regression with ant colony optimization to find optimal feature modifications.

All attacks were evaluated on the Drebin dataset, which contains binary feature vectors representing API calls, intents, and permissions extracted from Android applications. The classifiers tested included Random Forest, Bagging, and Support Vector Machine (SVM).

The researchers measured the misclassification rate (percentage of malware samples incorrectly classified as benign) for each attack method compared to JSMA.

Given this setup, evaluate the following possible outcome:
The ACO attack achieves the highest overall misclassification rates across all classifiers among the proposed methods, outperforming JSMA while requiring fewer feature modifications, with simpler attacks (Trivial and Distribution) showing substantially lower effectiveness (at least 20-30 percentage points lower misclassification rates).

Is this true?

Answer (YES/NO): NO